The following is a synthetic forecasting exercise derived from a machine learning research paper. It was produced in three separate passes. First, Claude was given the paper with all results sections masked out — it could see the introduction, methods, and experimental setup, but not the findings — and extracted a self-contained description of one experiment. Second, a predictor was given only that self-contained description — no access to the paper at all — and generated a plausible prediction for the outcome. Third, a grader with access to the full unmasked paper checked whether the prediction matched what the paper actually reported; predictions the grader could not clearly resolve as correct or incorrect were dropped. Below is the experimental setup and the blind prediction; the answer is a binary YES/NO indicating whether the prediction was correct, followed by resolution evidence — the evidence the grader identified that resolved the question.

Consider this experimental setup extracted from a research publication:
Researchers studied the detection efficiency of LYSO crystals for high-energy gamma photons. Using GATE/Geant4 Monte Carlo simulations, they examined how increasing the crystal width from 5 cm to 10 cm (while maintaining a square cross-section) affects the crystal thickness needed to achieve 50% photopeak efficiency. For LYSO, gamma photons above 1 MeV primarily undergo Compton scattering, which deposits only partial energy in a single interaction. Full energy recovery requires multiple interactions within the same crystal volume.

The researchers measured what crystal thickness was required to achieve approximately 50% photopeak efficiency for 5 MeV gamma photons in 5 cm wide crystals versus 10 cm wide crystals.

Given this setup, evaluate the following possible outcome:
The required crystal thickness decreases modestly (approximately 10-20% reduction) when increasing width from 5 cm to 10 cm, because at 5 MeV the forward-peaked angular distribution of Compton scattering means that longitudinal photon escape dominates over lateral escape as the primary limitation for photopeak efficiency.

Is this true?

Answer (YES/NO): NO